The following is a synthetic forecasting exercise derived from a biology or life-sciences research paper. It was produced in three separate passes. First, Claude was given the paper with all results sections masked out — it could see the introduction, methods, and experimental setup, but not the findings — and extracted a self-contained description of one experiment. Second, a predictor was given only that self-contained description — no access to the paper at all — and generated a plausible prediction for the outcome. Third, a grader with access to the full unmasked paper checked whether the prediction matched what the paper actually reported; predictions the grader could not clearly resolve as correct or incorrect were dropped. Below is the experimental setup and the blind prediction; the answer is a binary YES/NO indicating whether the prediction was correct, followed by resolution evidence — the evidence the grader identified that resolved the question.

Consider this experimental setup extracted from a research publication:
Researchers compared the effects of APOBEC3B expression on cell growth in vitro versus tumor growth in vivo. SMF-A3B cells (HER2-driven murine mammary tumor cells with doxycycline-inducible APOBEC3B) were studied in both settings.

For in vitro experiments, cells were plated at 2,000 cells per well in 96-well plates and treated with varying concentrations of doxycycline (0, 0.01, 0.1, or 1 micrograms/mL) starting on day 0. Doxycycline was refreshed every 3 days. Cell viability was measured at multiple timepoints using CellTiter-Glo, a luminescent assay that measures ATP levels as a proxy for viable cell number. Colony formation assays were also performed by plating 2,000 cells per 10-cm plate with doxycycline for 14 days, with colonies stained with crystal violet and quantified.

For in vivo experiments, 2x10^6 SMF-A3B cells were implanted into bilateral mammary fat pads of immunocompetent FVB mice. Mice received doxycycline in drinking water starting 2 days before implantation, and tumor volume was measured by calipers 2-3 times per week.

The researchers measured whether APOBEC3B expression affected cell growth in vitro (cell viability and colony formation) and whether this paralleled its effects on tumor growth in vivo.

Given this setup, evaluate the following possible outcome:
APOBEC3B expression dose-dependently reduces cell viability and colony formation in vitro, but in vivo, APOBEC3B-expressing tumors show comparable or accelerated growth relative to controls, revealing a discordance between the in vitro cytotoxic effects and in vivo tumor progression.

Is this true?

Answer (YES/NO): NO